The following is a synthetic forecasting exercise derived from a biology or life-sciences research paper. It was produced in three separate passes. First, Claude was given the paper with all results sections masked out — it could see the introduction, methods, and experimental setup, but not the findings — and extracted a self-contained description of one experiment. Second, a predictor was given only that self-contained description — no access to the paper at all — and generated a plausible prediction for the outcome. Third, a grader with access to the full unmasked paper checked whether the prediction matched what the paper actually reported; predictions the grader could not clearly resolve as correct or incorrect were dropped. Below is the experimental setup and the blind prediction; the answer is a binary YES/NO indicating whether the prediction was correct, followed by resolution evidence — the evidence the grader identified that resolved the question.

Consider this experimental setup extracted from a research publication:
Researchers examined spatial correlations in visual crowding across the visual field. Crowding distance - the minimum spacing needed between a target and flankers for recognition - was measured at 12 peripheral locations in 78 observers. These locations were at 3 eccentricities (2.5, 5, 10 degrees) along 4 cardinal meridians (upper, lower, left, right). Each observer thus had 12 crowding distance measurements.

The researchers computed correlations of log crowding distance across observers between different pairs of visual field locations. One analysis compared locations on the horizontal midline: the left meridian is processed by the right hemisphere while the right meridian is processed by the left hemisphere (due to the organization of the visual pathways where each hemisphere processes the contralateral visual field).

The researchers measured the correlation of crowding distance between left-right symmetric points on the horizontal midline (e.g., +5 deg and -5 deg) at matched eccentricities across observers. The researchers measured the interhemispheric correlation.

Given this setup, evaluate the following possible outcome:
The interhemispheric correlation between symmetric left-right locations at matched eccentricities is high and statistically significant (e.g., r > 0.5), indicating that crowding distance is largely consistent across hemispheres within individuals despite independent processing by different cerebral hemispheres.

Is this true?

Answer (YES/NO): YES